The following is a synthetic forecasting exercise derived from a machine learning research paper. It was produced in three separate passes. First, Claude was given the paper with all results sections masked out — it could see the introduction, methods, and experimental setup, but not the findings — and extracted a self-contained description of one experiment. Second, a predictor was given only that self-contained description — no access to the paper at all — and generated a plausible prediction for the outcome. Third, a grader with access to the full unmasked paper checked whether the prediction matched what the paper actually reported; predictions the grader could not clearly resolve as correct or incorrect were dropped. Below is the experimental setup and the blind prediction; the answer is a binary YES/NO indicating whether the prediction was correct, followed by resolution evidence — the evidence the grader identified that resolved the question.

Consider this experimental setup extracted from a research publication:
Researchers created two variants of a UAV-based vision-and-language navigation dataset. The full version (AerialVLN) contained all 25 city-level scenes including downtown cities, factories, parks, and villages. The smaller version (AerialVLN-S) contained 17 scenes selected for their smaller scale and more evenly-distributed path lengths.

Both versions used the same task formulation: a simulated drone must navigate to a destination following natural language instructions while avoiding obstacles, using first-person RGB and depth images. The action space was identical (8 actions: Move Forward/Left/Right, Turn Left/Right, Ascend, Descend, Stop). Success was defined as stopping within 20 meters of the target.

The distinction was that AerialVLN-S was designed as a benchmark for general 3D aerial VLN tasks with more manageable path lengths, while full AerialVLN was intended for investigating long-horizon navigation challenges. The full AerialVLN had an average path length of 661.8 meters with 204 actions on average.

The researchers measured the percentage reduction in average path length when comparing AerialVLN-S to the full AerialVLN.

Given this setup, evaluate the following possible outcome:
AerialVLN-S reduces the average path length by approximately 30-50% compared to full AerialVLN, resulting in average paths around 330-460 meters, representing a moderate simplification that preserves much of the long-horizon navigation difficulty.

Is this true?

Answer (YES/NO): NO